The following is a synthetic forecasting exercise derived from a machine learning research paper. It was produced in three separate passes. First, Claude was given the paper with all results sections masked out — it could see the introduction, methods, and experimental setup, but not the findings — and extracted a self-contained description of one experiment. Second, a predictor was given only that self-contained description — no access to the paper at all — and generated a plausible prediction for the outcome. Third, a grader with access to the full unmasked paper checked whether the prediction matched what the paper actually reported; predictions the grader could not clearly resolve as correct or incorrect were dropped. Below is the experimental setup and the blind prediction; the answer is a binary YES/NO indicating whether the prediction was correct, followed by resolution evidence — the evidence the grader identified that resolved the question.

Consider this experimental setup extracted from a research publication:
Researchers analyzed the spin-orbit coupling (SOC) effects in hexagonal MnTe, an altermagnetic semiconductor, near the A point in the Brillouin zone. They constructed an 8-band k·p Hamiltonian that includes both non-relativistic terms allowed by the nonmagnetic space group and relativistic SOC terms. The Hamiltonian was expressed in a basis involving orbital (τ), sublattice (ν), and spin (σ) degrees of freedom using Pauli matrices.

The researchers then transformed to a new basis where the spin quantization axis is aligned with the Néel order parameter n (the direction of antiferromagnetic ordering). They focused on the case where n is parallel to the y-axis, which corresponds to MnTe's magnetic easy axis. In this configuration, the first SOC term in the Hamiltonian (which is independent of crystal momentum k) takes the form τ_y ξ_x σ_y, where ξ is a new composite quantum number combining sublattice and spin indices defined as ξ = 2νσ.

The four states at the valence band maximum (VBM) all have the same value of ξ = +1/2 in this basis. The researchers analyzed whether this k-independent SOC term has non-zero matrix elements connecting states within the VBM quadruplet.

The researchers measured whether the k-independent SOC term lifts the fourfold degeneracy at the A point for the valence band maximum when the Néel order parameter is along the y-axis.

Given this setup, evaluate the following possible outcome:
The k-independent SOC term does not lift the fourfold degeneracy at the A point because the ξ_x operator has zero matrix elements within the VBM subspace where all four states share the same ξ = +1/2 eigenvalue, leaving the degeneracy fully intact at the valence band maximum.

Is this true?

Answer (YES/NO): YES